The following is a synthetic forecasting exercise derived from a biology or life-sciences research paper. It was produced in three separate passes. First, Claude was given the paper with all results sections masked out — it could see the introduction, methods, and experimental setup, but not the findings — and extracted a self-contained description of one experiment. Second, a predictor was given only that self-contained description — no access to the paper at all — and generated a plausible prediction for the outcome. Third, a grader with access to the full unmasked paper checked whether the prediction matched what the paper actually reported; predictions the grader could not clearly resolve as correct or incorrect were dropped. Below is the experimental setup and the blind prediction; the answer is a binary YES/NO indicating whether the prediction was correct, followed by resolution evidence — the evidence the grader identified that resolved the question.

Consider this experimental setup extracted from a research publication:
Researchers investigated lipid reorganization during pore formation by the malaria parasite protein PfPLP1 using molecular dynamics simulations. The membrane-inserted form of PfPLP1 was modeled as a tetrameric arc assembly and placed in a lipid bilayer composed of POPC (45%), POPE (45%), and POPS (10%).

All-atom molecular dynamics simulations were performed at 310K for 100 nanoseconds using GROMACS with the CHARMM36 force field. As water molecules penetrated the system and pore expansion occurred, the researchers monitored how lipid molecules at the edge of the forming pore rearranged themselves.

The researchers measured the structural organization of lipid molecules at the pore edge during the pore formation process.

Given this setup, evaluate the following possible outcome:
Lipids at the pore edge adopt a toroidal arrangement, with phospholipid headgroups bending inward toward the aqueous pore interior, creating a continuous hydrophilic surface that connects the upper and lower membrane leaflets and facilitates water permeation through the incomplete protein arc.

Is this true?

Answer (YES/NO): YES